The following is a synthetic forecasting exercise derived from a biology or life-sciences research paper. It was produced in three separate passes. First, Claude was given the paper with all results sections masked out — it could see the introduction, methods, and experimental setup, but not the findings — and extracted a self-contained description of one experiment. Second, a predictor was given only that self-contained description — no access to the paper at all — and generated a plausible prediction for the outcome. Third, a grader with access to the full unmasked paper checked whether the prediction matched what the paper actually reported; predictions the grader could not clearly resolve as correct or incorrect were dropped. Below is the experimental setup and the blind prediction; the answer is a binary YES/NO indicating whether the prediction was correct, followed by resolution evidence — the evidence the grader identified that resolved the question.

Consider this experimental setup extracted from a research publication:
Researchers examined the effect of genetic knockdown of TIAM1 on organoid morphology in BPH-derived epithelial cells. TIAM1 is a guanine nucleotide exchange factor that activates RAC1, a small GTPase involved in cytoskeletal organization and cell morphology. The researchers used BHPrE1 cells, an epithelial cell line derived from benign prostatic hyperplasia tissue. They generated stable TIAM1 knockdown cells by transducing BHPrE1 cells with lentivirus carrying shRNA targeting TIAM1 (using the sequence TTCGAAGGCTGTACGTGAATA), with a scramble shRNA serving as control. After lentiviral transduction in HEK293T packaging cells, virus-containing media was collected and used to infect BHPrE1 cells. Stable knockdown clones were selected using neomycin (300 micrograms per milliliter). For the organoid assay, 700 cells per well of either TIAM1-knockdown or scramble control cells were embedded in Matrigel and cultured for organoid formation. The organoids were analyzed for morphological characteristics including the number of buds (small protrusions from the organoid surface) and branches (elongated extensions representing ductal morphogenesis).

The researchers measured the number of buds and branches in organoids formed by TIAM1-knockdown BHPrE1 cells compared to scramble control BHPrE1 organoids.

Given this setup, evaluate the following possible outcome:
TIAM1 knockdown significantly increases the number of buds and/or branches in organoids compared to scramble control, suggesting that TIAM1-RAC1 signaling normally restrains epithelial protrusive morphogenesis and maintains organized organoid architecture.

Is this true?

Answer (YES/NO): NO